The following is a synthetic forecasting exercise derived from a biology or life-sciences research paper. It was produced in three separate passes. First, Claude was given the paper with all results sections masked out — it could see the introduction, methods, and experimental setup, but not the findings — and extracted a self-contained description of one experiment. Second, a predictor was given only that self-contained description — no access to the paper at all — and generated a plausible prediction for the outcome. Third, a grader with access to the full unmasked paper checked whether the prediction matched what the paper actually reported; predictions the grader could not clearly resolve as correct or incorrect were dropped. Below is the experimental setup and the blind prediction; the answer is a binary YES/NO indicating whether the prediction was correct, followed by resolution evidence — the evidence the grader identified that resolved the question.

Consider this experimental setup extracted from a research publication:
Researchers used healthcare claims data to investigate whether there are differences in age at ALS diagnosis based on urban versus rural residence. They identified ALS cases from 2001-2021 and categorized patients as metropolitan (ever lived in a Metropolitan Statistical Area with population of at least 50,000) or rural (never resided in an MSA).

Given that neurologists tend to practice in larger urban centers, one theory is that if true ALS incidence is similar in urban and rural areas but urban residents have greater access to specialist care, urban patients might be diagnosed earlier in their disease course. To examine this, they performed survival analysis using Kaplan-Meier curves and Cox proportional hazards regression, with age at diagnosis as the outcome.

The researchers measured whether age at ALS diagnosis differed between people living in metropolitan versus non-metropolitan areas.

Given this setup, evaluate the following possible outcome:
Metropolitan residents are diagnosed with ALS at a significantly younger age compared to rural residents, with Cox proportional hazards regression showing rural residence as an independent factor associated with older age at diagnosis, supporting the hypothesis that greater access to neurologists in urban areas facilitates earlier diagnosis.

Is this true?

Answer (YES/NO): YES